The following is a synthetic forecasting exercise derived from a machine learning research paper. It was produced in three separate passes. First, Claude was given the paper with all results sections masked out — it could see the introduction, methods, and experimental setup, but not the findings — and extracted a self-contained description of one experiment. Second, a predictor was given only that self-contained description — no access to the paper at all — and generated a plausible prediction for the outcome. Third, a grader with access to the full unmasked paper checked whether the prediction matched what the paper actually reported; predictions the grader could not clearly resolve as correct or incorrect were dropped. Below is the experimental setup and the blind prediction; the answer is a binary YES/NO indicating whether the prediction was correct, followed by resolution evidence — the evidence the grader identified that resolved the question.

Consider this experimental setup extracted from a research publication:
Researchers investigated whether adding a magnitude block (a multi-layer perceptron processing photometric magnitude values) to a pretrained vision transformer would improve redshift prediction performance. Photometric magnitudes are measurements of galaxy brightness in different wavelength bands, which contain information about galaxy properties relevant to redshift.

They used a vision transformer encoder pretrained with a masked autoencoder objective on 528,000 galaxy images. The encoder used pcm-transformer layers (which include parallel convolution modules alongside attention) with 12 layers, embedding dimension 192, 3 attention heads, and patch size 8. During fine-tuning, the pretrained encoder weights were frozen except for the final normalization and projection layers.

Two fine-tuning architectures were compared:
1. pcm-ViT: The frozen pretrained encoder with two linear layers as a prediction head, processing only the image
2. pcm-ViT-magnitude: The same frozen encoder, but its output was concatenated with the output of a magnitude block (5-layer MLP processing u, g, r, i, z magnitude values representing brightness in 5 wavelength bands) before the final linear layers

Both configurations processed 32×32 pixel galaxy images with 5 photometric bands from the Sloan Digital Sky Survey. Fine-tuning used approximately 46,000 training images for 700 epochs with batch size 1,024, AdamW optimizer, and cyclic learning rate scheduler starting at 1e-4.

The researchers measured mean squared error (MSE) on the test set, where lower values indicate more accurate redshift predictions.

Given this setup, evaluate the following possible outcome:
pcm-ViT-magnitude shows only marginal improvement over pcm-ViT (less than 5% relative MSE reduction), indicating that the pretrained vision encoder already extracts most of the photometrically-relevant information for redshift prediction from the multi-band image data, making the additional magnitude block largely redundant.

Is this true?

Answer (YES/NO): NO